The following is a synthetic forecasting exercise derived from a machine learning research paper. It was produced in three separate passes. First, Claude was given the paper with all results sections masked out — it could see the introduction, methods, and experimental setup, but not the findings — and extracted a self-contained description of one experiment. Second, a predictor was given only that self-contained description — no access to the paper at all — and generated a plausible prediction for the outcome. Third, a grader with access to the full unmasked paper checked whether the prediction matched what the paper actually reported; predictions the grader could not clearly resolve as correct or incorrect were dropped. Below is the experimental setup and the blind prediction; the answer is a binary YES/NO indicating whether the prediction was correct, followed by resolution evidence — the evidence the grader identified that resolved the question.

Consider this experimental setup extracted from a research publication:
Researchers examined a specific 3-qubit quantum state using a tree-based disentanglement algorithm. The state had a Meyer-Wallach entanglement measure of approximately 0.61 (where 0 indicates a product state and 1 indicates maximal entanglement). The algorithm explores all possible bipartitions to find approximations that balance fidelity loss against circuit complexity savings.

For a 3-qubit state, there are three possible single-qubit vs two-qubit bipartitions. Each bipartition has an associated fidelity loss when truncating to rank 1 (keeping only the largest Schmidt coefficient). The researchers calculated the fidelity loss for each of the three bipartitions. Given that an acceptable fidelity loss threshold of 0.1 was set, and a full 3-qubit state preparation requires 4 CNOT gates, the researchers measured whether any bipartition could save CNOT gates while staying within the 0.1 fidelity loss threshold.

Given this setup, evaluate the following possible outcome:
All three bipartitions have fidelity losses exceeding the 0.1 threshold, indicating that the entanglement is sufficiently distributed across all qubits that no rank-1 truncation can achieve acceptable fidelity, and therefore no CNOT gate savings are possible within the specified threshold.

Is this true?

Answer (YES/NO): NO